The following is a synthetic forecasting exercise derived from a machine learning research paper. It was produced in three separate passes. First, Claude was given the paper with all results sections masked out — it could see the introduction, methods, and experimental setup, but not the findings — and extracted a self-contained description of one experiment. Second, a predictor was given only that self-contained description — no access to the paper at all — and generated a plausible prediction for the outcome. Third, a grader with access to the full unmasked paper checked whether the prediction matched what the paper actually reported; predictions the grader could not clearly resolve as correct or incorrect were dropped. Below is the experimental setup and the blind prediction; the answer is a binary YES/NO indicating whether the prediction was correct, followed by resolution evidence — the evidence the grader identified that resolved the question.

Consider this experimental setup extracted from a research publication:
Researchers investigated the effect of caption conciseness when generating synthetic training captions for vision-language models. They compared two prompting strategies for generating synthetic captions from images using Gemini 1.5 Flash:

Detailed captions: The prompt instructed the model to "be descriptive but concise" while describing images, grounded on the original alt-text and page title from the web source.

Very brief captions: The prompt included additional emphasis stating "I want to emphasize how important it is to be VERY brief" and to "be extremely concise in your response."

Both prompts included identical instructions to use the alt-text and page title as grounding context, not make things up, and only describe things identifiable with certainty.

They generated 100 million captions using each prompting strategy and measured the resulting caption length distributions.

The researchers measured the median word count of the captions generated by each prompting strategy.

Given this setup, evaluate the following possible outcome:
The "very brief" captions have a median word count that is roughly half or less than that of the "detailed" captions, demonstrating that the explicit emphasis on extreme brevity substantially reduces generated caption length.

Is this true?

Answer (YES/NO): YES